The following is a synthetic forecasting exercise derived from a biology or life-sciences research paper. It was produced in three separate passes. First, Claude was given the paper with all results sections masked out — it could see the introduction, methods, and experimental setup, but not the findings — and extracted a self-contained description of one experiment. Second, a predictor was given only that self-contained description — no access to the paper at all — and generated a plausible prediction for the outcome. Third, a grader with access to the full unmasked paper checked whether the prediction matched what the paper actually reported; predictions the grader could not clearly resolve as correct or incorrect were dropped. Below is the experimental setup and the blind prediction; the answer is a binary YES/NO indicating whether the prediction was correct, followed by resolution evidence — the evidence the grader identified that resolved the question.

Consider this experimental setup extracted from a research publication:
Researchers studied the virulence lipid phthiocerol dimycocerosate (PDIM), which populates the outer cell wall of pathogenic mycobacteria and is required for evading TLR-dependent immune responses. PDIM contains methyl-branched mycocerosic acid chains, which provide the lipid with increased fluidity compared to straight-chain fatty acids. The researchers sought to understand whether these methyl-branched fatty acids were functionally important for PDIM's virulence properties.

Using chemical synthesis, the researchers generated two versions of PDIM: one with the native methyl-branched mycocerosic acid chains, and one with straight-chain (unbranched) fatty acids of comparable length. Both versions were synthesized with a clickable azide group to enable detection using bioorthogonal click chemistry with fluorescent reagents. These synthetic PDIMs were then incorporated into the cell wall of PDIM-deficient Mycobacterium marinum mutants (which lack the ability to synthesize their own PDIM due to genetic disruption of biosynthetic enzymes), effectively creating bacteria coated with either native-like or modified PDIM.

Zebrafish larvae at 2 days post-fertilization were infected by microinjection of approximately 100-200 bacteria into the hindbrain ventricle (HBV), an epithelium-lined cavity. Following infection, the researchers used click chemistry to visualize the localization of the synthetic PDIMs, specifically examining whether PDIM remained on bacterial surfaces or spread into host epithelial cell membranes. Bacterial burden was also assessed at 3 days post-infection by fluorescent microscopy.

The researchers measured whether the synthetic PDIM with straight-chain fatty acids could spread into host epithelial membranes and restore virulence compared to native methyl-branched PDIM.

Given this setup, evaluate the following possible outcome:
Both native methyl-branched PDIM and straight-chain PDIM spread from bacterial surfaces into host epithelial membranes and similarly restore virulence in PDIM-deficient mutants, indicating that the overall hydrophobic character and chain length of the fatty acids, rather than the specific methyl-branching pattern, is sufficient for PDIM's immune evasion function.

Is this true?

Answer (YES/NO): NO